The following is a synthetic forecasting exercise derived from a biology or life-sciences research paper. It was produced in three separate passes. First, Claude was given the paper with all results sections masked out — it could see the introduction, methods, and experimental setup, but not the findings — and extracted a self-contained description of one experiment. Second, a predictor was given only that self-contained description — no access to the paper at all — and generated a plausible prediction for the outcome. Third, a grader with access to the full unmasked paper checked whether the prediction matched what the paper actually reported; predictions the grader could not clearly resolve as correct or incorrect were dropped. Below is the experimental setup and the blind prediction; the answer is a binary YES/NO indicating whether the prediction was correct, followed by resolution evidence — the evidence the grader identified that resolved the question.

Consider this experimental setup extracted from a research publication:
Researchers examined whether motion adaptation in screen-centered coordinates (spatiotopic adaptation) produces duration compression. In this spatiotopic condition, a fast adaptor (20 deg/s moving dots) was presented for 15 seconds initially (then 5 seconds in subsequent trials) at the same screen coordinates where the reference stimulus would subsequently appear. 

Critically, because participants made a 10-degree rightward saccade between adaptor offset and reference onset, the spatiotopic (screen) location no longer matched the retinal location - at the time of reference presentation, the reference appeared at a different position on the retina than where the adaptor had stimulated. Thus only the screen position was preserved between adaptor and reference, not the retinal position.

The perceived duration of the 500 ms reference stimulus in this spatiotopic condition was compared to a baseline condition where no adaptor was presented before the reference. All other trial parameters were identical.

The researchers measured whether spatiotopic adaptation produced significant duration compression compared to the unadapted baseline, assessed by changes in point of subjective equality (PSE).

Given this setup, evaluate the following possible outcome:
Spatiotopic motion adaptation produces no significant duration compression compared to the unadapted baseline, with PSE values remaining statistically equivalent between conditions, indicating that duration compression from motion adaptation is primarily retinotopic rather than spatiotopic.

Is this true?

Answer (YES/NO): NO